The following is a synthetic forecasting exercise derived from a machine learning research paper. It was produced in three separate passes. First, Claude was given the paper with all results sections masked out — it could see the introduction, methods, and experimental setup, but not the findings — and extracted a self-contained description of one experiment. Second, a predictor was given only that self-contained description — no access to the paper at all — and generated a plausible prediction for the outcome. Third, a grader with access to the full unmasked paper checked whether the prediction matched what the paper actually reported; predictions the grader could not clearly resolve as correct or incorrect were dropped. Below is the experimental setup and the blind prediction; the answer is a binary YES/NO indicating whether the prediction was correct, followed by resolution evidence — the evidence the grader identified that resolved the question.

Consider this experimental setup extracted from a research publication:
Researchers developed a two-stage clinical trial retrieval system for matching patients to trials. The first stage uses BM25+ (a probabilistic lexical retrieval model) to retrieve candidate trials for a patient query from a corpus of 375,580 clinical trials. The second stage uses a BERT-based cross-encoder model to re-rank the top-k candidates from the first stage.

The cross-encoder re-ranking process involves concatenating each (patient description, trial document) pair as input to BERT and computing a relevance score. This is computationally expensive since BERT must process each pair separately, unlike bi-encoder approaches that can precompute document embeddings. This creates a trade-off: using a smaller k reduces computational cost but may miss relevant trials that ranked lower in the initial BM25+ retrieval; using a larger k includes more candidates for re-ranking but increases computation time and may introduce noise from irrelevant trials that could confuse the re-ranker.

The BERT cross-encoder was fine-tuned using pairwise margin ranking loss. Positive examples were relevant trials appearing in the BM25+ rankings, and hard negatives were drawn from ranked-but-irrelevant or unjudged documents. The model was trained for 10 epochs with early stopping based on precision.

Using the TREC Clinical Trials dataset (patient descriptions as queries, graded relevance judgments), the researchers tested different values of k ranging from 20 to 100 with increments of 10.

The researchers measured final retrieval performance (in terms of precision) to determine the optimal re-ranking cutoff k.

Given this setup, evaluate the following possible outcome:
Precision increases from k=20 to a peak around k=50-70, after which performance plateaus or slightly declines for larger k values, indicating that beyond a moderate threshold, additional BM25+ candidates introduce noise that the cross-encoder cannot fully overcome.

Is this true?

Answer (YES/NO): YES